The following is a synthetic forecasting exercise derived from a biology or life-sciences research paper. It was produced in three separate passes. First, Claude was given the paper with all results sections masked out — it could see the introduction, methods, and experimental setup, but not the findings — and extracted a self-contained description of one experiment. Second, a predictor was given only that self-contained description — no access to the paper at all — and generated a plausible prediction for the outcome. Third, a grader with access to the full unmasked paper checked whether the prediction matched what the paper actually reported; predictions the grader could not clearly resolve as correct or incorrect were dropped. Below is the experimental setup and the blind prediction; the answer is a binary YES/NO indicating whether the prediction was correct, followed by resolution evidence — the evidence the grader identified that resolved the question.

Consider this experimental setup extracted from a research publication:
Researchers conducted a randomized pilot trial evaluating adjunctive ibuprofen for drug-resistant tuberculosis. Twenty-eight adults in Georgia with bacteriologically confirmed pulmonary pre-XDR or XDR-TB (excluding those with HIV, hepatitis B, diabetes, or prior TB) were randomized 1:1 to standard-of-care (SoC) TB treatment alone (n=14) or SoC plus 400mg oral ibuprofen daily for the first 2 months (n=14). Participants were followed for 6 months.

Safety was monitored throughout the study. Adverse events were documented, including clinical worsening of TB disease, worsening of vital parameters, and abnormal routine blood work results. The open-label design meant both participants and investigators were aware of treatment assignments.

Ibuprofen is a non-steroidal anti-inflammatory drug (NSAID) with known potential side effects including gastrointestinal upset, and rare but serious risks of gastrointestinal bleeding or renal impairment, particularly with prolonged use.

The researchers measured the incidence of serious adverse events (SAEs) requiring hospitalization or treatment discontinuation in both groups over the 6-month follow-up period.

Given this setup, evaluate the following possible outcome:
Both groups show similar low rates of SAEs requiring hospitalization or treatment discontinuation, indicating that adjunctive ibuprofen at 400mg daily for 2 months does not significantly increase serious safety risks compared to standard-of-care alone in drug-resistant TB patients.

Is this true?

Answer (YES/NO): YES